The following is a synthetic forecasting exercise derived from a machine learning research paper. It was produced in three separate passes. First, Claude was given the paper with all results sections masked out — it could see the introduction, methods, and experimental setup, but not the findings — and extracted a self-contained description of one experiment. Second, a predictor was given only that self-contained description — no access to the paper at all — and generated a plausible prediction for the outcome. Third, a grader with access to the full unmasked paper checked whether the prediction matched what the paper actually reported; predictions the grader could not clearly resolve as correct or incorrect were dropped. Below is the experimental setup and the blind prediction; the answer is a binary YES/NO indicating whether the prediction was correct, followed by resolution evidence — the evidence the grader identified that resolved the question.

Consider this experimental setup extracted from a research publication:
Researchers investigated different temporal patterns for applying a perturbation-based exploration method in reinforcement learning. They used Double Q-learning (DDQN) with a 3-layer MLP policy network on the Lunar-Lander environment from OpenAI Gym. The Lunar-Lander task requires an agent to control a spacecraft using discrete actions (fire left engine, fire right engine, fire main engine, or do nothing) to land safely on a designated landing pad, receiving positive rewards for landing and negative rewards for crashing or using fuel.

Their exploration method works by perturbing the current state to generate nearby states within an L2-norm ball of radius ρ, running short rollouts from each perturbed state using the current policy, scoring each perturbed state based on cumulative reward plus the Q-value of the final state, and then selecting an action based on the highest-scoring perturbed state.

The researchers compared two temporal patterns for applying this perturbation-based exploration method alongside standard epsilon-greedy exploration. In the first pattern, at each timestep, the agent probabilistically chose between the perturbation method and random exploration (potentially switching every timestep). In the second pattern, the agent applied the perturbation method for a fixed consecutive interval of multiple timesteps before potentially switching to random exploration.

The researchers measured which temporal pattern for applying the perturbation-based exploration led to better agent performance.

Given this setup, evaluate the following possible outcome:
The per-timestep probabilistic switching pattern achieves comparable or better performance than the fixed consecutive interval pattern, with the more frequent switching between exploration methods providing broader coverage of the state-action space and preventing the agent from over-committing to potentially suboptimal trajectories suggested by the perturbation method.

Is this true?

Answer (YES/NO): NO